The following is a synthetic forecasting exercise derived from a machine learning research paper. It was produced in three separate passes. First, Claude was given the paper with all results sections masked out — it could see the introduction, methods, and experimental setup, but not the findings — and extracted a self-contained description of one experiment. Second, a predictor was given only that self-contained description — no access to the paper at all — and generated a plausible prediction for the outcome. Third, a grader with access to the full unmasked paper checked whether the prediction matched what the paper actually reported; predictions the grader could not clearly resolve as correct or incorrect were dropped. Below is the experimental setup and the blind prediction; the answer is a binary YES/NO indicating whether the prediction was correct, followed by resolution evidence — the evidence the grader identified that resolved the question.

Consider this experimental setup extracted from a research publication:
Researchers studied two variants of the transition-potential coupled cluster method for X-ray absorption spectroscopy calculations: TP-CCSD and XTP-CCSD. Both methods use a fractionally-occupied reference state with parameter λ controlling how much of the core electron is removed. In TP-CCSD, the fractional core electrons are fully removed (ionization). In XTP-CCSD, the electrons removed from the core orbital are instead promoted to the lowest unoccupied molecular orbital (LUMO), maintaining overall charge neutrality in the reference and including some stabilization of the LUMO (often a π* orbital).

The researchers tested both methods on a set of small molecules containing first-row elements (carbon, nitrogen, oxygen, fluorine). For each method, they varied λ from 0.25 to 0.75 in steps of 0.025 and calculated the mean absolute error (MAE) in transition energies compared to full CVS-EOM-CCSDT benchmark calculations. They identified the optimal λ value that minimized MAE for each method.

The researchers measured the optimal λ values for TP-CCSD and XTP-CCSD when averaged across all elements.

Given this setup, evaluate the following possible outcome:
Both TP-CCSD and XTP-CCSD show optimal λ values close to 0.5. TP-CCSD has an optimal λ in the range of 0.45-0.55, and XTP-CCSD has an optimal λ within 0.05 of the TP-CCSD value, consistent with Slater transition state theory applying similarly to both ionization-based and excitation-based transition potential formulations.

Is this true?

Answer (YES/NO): NO